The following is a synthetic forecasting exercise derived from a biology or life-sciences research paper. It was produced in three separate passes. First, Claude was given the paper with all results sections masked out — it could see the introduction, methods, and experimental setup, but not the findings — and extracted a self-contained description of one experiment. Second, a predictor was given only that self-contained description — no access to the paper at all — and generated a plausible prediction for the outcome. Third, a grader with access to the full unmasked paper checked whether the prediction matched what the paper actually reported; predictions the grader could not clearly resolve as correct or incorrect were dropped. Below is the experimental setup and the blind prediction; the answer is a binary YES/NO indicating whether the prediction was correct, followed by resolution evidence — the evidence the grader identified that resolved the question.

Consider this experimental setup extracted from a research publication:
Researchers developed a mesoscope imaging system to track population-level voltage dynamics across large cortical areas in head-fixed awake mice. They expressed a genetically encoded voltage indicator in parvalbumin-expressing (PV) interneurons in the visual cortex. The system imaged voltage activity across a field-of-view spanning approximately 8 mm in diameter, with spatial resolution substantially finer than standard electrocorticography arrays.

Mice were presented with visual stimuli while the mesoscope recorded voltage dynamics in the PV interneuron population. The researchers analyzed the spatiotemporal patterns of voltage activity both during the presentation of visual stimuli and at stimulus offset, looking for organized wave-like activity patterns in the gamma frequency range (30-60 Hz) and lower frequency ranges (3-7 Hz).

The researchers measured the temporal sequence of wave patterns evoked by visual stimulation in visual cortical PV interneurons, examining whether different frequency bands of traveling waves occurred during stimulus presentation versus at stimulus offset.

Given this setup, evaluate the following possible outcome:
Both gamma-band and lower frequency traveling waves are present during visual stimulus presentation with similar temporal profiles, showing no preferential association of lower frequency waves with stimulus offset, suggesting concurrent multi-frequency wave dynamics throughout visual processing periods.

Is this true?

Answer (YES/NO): NO